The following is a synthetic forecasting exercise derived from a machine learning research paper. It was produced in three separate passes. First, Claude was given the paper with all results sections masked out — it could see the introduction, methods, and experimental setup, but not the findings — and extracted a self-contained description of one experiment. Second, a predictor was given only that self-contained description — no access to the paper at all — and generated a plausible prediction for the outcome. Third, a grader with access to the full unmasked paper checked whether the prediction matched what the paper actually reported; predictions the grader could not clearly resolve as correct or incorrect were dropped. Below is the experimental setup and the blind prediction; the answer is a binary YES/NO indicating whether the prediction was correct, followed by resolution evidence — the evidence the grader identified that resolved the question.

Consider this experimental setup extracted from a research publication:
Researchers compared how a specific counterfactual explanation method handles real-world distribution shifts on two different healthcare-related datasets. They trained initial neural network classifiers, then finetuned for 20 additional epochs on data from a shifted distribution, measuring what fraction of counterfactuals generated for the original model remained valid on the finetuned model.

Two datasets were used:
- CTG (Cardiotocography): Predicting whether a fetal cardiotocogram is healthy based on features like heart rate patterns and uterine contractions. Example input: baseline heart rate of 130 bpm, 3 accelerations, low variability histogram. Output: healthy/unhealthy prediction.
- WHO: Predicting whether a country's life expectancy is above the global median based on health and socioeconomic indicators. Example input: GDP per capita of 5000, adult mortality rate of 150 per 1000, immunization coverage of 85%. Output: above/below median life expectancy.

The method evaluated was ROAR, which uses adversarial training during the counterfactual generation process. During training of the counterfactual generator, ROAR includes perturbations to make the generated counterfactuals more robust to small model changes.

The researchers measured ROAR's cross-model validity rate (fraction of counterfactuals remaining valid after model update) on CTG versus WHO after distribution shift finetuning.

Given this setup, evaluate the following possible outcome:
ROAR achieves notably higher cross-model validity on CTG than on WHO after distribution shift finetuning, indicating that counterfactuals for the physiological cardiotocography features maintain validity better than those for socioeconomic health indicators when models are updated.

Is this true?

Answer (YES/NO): NO